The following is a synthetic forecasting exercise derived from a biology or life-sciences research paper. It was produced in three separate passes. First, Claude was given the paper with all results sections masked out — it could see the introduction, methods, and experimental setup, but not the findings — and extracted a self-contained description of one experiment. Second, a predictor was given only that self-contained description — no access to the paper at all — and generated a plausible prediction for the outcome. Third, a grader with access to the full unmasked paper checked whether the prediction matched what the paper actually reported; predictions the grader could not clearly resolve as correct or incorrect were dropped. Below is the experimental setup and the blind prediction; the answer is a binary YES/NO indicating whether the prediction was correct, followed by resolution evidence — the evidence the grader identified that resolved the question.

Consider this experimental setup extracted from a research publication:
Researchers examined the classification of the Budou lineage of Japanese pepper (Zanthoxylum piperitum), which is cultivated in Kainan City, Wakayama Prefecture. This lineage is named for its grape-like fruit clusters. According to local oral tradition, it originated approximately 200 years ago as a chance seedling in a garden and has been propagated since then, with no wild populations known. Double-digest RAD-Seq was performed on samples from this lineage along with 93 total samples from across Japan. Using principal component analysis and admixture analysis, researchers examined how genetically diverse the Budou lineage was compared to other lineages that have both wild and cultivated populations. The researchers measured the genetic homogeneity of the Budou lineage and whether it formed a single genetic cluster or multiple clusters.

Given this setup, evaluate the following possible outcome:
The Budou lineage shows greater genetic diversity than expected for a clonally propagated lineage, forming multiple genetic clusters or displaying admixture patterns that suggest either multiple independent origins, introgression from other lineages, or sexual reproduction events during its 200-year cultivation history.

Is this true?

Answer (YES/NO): NO